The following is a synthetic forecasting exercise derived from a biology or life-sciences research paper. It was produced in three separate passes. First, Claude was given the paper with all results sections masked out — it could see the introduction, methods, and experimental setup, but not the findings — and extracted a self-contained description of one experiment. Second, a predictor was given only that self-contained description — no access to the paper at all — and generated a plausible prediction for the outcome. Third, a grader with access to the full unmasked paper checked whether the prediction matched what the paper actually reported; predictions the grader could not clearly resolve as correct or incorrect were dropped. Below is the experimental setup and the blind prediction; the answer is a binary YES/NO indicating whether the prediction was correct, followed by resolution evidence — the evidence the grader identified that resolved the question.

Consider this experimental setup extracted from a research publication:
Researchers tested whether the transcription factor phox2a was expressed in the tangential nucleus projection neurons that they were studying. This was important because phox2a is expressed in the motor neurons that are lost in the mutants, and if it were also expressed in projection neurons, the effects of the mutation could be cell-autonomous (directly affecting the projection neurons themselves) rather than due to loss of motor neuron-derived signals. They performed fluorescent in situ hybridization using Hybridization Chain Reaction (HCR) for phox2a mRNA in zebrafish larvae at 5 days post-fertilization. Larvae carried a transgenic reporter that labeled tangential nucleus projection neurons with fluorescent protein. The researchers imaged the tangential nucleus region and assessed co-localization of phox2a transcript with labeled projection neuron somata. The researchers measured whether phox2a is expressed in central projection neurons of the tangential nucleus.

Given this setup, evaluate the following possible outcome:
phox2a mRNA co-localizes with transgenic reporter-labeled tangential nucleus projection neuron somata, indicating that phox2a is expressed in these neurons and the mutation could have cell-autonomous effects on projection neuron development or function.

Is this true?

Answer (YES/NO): NO